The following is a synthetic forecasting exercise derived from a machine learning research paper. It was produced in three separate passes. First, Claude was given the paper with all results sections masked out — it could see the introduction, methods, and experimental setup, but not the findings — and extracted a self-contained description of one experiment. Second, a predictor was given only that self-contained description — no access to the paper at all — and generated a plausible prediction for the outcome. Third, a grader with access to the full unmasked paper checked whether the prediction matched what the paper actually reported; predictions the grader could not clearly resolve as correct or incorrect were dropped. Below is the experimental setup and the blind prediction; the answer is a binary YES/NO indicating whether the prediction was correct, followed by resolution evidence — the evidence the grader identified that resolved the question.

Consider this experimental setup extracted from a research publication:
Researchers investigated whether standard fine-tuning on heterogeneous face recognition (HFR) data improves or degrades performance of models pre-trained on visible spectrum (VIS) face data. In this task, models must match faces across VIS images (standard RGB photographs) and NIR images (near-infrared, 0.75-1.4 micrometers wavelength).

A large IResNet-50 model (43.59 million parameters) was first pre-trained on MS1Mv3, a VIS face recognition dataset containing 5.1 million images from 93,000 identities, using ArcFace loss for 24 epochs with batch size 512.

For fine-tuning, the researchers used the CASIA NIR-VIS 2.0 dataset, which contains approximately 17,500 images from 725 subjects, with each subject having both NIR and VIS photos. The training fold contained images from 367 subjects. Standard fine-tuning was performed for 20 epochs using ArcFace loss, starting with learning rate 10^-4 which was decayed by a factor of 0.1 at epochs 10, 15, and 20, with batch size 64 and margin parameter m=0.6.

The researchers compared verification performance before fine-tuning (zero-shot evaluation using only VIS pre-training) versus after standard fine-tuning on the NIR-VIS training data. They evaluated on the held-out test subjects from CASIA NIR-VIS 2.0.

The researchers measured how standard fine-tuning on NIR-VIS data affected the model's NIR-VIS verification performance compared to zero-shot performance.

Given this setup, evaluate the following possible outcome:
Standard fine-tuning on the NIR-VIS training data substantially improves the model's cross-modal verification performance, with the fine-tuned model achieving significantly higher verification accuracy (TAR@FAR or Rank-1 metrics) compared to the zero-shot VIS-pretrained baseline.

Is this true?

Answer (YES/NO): NO